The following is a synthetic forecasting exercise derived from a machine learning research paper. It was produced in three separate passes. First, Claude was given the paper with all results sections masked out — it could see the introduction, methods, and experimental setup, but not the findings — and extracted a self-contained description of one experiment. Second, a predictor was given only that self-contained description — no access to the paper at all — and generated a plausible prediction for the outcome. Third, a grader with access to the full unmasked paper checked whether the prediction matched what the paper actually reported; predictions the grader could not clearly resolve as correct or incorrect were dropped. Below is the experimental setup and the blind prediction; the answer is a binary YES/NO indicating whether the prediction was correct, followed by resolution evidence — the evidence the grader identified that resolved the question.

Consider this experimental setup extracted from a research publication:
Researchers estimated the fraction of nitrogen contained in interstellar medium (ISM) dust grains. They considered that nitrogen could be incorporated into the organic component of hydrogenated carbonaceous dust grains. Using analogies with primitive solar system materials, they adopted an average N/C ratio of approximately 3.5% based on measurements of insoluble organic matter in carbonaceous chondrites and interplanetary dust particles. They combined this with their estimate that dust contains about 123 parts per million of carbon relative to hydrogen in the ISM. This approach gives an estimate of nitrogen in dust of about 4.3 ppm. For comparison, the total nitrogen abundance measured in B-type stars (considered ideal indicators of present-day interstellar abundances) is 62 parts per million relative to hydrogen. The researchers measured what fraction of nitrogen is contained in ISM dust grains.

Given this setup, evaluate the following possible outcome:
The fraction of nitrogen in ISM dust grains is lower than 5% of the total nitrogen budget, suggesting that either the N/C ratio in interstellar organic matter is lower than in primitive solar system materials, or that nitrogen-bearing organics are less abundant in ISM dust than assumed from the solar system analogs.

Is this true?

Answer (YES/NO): NO